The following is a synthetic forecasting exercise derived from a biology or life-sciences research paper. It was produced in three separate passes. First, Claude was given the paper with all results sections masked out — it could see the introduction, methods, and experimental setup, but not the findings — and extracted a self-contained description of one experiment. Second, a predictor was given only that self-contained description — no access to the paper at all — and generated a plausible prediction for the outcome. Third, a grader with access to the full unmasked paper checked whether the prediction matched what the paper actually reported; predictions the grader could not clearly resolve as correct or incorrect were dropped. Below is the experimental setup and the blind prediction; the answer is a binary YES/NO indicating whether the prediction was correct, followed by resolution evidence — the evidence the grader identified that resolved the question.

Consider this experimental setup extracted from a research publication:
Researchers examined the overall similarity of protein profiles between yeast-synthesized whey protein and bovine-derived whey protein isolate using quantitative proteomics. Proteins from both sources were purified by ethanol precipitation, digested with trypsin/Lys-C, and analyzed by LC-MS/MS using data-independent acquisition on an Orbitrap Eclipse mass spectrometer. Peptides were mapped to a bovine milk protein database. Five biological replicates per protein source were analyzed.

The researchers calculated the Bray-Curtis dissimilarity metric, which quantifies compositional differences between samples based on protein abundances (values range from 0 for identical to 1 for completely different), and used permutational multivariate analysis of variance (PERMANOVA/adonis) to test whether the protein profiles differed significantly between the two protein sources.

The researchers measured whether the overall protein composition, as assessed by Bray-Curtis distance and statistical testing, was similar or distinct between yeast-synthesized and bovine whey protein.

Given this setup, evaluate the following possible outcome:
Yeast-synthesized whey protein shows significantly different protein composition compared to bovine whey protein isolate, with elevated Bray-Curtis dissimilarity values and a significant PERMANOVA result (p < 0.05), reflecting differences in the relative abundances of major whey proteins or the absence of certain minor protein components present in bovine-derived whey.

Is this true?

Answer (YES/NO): YES